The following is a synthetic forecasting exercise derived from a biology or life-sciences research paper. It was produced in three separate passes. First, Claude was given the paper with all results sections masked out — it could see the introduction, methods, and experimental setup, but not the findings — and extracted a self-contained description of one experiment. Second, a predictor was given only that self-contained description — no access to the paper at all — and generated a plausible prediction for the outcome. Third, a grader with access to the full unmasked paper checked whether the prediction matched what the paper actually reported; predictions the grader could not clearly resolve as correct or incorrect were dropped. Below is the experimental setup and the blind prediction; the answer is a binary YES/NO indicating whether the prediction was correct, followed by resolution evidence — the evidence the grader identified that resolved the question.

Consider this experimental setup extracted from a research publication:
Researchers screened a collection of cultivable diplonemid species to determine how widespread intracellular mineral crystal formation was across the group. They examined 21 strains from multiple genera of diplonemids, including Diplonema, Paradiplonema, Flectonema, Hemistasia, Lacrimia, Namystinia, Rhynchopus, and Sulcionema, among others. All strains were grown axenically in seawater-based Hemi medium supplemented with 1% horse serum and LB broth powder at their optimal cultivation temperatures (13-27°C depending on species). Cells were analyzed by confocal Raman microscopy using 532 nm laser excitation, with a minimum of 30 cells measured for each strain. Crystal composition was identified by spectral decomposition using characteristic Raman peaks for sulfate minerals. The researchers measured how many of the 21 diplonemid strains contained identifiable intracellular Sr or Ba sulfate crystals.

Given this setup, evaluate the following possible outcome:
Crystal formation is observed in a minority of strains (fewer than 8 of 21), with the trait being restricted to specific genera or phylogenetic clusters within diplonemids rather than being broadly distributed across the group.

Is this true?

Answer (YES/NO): YES